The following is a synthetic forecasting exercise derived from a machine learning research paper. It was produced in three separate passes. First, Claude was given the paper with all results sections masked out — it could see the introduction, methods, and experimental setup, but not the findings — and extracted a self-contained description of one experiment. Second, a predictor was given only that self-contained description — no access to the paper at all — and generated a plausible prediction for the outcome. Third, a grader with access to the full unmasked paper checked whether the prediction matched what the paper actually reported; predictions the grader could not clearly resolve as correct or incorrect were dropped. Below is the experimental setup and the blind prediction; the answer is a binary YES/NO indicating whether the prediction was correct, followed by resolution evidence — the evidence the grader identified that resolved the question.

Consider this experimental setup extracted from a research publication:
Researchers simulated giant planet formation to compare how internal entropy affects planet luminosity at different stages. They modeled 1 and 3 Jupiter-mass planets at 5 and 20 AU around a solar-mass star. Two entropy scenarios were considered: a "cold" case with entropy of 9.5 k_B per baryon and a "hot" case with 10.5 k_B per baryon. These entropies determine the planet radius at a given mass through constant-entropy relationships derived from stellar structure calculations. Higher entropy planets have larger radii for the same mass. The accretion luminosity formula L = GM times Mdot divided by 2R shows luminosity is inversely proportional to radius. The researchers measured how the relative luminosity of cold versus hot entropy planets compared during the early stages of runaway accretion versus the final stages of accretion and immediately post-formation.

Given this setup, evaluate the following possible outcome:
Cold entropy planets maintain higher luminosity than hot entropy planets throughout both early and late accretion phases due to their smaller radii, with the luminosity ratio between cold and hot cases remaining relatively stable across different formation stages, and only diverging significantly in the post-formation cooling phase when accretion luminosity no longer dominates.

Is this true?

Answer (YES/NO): NO